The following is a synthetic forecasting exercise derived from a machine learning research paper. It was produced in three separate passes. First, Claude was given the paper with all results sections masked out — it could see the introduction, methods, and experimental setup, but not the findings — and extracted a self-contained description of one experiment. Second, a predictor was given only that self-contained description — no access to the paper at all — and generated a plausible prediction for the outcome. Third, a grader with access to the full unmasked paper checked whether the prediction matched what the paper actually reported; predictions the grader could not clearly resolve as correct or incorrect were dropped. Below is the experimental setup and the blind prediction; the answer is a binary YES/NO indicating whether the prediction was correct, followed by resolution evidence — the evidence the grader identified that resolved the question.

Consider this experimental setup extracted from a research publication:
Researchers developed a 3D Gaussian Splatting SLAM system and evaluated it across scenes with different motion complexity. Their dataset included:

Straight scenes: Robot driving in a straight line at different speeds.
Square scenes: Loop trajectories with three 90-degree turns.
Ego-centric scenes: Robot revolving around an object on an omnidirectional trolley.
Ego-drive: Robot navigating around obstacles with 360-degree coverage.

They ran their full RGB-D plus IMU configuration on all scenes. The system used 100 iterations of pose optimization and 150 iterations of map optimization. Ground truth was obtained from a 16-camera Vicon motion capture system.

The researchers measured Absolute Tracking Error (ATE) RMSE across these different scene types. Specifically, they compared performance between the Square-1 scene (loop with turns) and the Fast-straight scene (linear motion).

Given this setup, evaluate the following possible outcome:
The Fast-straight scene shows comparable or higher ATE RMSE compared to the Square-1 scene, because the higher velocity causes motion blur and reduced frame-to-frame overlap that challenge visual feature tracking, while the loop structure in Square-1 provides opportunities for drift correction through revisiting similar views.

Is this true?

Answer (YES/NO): NO